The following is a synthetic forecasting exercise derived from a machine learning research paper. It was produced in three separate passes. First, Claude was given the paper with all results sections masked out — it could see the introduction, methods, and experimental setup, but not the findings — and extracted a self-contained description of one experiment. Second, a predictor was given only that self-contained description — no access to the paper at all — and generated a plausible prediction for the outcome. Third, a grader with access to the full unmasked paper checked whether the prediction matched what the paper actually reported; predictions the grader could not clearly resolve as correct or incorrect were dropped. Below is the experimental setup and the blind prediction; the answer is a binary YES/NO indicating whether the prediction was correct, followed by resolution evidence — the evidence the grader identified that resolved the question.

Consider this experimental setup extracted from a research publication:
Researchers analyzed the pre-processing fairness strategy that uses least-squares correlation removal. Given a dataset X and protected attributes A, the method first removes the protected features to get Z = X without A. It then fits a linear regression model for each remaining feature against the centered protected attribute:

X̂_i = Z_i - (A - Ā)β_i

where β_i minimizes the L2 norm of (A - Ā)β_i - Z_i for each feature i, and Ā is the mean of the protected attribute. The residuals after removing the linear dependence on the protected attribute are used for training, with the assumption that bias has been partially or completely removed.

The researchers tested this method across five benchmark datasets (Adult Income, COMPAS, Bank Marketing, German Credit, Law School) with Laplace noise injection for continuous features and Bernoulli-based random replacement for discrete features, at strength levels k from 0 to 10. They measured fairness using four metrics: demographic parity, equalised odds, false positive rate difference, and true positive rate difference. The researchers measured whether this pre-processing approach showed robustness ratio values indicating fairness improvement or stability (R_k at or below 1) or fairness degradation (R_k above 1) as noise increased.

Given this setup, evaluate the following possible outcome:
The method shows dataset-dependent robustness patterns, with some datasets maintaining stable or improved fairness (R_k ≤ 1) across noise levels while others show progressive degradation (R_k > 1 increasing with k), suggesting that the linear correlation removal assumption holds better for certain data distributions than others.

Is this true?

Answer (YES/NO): NO